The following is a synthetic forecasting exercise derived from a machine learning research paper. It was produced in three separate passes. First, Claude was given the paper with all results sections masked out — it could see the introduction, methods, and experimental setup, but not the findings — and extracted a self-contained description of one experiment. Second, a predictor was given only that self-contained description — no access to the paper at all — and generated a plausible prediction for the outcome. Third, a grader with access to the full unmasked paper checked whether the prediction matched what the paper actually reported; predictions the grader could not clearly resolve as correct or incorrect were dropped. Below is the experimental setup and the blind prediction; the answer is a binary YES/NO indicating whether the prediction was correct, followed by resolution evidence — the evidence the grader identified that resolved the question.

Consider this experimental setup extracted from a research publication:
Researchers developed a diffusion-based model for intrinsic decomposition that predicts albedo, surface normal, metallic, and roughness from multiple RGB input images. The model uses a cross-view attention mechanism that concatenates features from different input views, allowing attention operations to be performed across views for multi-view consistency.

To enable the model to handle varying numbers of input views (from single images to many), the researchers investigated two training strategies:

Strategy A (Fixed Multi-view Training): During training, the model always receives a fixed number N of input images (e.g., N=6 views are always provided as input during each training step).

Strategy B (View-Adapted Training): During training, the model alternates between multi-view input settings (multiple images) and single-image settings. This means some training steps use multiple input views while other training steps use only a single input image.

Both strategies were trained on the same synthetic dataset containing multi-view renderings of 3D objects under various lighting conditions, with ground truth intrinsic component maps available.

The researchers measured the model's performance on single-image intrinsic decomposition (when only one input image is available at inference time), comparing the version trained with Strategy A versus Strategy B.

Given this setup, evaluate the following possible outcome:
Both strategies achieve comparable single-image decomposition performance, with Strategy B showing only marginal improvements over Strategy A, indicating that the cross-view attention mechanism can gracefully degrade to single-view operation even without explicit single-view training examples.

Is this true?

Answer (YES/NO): NO